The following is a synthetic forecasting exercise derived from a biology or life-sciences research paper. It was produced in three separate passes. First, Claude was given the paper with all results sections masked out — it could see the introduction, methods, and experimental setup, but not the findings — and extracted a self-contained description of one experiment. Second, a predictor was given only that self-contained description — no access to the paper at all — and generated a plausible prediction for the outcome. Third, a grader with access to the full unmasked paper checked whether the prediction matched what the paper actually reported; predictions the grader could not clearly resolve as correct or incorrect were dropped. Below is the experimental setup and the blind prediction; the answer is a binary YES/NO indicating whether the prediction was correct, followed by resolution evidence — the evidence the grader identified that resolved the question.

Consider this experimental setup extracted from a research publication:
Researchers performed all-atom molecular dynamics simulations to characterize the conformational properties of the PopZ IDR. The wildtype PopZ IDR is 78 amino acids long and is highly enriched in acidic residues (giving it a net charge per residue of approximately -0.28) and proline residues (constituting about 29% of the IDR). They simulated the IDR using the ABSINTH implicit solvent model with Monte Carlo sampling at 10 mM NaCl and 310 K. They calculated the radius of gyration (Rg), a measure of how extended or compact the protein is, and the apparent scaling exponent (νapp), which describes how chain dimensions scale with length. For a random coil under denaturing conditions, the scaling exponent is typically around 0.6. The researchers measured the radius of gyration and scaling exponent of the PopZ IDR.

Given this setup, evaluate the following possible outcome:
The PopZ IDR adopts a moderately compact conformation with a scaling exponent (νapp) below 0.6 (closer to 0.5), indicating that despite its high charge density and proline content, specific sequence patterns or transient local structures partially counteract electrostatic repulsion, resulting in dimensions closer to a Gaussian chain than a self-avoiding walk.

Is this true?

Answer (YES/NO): NO